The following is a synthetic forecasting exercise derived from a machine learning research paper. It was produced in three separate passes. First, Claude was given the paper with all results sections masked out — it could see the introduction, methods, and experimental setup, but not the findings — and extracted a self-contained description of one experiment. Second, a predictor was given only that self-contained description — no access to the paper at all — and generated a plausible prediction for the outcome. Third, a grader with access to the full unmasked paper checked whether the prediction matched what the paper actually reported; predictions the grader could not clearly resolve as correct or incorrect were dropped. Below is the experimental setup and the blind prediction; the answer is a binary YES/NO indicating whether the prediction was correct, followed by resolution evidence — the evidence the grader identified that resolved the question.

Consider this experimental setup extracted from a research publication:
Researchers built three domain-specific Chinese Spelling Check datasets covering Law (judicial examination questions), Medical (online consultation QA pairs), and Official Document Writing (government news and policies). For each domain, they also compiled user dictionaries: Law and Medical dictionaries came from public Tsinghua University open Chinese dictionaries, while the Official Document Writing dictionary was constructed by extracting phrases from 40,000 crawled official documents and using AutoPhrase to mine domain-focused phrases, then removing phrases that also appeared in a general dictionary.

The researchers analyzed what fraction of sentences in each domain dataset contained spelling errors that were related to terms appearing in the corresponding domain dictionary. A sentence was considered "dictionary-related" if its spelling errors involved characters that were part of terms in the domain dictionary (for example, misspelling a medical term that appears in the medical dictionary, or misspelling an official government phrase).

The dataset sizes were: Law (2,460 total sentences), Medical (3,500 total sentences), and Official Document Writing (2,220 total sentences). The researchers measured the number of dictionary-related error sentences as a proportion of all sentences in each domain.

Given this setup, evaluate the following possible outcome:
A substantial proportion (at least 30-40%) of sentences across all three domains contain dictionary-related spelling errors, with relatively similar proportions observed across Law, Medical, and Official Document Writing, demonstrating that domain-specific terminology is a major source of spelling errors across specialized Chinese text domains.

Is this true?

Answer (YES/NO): NO